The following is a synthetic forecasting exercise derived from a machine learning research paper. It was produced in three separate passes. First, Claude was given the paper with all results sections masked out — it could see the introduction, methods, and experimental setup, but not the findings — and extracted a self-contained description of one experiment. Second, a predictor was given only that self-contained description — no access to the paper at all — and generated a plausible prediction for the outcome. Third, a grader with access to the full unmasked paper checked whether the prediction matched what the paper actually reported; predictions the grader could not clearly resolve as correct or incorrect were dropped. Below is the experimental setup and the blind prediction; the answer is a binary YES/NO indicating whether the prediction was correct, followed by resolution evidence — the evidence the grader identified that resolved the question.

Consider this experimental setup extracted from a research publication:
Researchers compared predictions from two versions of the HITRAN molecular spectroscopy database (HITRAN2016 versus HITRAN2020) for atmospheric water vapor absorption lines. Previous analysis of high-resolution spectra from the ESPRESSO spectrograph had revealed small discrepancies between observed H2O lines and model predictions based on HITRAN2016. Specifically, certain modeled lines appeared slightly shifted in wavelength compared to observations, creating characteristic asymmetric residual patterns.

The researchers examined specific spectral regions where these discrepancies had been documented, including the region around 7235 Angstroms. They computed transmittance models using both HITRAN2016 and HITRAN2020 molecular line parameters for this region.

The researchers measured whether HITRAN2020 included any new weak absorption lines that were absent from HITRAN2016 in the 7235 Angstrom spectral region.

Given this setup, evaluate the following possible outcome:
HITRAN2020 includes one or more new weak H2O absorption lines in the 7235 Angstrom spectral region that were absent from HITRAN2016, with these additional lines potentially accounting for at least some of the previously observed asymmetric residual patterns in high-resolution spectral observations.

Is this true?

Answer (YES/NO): NO